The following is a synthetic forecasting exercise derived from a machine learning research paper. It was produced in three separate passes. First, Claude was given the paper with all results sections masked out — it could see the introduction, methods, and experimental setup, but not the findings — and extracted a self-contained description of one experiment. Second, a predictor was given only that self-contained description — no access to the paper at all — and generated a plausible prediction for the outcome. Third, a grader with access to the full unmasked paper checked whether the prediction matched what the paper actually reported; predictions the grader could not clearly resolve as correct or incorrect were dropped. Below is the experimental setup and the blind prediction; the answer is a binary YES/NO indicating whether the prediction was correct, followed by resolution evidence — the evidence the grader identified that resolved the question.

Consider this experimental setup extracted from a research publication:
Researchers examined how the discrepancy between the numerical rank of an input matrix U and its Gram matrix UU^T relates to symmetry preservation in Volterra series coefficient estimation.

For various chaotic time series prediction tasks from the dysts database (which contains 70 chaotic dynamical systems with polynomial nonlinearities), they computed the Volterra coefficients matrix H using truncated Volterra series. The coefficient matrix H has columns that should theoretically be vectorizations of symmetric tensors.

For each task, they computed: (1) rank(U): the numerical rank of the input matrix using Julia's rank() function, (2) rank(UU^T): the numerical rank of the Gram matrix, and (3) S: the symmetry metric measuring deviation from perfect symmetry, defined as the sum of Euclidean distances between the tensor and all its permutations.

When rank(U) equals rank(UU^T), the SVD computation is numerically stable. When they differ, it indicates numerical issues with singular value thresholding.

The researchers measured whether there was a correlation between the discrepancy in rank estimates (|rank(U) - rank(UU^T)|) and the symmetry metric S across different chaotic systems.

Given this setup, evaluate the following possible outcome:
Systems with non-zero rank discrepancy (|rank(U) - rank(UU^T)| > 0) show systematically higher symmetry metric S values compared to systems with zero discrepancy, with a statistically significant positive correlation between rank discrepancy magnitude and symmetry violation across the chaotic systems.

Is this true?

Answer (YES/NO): YES